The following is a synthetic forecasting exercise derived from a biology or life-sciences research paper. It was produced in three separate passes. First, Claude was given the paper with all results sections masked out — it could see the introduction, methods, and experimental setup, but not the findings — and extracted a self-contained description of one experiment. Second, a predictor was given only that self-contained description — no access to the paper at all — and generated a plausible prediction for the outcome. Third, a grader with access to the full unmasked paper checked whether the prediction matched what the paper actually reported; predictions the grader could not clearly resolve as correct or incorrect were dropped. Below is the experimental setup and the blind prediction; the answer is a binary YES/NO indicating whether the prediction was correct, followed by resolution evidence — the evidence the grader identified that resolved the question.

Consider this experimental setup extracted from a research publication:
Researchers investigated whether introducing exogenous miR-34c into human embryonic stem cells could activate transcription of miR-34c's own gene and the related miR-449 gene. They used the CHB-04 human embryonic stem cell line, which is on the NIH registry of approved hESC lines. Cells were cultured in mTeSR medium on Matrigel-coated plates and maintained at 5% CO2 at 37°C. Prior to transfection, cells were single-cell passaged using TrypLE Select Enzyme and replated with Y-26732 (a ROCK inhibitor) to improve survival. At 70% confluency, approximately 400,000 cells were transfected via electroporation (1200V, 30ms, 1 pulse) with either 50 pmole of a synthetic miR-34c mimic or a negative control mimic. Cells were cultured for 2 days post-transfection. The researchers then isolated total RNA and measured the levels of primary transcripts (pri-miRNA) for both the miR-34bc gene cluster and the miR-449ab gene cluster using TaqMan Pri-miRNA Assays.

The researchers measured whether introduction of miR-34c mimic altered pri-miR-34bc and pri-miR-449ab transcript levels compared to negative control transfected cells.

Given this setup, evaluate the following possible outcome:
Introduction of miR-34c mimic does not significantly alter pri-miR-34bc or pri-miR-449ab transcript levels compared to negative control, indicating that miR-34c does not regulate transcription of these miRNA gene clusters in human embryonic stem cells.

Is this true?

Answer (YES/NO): YES